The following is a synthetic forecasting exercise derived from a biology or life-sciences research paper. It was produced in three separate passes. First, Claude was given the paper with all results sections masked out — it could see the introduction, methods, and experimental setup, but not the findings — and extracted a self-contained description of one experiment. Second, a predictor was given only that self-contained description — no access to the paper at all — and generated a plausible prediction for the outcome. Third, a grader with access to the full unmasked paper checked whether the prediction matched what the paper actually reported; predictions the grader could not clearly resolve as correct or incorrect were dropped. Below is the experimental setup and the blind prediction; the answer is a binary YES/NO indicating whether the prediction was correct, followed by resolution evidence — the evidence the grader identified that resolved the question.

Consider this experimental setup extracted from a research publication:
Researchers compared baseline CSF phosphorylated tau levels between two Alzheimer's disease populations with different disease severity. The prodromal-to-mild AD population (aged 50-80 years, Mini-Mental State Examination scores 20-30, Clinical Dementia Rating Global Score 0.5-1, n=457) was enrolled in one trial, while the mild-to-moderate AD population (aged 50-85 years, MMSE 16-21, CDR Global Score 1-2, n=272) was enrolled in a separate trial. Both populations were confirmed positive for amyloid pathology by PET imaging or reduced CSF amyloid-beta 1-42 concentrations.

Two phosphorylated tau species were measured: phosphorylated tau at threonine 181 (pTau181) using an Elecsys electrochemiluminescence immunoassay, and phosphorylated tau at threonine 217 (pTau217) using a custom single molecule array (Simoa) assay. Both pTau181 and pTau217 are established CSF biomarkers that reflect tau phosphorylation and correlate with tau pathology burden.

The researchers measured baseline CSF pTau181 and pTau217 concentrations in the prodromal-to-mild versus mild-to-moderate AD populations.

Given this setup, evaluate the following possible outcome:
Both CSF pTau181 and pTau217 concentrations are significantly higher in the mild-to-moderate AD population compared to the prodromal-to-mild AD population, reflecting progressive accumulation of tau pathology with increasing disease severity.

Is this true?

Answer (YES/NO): NO